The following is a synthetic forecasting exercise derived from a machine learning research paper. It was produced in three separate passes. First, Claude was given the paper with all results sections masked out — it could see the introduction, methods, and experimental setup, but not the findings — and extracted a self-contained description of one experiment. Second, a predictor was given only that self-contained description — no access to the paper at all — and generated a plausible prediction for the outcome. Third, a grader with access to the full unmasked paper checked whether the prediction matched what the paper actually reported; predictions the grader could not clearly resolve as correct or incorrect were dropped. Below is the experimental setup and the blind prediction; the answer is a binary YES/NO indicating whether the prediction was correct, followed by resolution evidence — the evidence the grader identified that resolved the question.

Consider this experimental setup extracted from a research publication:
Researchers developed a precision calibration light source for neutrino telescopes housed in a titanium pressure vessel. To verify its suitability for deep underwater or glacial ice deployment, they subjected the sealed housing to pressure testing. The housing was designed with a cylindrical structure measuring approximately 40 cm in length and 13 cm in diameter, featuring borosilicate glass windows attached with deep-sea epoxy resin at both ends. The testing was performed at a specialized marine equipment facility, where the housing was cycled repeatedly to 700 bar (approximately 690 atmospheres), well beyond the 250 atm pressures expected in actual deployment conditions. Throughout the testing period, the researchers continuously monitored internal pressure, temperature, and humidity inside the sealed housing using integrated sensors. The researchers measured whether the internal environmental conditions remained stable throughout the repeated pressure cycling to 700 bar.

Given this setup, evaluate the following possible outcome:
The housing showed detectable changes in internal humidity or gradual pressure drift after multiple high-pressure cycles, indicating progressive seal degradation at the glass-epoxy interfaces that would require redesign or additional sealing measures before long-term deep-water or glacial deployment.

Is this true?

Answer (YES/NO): NO